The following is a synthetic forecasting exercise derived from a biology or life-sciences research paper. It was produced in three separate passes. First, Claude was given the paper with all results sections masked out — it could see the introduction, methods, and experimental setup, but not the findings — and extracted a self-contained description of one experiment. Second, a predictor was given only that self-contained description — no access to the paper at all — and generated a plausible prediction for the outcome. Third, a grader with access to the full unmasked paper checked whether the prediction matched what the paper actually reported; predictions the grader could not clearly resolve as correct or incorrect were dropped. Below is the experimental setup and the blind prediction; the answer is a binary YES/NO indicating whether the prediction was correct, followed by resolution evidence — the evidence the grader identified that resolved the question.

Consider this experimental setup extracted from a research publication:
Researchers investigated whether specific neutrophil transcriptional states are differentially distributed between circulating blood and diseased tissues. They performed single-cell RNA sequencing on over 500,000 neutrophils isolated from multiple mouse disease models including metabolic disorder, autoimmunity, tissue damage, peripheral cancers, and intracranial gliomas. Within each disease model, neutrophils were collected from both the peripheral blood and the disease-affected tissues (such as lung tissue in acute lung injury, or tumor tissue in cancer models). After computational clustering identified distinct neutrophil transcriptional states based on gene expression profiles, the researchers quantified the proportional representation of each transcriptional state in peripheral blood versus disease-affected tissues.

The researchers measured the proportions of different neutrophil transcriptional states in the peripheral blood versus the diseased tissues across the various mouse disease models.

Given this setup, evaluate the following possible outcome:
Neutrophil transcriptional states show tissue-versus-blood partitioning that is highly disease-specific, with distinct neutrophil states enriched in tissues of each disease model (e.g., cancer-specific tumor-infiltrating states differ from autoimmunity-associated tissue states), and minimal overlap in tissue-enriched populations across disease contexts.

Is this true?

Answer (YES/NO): NO